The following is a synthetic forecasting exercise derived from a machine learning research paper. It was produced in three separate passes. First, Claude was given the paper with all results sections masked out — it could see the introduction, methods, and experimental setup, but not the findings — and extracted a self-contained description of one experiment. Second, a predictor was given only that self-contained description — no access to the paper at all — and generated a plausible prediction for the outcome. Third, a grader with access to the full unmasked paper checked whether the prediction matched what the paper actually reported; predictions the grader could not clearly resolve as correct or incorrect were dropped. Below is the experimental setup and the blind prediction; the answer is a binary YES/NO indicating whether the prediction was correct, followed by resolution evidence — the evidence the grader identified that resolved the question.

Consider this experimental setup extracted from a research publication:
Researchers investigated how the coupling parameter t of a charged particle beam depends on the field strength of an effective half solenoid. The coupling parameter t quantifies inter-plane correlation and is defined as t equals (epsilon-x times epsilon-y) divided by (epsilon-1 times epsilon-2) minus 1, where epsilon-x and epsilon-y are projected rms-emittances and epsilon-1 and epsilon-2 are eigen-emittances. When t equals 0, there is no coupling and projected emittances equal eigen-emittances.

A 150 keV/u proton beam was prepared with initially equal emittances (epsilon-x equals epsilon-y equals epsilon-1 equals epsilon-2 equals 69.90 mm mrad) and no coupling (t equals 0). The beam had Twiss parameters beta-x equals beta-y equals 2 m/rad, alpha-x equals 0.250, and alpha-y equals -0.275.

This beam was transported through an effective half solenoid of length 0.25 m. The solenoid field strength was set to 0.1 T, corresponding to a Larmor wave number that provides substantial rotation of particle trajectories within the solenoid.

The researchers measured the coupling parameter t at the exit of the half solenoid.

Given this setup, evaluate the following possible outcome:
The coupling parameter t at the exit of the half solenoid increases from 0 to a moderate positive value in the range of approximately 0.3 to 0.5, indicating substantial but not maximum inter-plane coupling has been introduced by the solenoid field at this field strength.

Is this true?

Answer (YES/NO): NO